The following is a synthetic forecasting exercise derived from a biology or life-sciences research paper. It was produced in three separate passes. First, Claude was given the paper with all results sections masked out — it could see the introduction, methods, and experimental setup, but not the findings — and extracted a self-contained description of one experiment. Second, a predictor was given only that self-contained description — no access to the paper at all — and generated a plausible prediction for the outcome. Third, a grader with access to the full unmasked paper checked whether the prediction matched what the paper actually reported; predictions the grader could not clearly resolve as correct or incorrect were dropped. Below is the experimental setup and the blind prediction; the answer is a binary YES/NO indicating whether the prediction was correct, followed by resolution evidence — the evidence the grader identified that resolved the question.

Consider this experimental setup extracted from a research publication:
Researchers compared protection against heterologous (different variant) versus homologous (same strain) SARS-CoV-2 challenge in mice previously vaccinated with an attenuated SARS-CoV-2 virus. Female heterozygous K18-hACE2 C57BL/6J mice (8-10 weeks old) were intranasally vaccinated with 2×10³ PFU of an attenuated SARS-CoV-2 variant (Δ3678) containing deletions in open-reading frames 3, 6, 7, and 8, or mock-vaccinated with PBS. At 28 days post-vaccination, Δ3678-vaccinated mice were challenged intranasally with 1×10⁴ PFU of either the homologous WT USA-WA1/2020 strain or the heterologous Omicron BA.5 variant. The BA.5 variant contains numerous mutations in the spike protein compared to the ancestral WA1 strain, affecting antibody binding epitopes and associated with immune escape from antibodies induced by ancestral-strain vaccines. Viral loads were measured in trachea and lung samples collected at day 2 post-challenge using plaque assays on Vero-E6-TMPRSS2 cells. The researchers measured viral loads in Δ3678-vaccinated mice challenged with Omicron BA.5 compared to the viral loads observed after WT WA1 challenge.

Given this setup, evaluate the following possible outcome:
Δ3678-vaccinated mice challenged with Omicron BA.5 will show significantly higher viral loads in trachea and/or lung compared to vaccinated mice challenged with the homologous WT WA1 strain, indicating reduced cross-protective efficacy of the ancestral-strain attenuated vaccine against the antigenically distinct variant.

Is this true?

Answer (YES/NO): NO